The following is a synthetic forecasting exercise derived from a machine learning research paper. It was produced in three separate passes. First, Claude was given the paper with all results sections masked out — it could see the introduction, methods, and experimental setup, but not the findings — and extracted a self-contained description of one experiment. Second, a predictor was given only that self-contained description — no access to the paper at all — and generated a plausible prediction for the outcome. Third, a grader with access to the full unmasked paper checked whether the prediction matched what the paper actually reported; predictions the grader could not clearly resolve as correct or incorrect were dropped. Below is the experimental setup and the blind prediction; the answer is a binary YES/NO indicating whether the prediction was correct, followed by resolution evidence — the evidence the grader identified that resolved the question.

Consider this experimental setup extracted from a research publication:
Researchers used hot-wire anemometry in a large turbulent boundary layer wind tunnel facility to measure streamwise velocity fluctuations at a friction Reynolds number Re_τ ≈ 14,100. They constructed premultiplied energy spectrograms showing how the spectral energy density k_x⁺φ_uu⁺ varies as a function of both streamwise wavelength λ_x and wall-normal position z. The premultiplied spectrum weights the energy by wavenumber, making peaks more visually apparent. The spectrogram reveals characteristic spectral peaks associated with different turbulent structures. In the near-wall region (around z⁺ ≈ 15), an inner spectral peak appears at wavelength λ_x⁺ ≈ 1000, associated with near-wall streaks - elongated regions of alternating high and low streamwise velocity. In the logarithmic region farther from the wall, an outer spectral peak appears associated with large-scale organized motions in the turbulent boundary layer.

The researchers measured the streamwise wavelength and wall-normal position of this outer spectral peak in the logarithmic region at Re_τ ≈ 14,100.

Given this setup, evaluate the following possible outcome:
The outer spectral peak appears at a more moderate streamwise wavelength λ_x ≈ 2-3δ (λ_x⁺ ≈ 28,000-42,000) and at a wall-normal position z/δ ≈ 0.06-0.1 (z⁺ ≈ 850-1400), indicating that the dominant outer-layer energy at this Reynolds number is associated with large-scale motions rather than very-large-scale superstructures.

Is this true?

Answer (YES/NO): NO